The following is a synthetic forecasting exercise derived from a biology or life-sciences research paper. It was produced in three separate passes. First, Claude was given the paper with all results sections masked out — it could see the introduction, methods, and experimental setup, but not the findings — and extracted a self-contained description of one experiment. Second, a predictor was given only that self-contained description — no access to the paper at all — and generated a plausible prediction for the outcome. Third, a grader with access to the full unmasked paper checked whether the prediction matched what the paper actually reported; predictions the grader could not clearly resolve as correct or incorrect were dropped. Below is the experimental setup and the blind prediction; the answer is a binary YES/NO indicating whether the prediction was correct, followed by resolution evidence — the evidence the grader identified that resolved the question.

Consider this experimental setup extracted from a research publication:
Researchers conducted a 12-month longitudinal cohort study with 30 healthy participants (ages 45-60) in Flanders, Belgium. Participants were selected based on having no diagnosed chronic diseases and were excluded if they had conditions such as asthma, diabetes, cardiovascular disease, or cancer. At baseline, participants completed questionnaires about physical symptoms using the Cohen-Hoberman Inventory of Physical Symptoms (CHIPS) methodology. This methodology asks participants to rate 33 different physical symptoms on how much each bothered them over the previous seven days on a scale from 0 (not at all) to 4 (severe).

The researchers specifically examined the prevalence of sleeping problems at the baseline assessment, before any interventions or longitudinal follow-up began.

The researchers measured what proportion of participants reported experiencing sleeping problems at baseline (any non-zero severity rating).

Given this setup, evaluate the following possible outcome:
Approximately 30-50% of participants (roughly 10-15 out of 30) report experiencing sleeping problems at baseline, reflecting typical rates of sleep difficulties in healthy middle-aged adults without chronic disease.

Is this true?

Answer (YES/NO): NO